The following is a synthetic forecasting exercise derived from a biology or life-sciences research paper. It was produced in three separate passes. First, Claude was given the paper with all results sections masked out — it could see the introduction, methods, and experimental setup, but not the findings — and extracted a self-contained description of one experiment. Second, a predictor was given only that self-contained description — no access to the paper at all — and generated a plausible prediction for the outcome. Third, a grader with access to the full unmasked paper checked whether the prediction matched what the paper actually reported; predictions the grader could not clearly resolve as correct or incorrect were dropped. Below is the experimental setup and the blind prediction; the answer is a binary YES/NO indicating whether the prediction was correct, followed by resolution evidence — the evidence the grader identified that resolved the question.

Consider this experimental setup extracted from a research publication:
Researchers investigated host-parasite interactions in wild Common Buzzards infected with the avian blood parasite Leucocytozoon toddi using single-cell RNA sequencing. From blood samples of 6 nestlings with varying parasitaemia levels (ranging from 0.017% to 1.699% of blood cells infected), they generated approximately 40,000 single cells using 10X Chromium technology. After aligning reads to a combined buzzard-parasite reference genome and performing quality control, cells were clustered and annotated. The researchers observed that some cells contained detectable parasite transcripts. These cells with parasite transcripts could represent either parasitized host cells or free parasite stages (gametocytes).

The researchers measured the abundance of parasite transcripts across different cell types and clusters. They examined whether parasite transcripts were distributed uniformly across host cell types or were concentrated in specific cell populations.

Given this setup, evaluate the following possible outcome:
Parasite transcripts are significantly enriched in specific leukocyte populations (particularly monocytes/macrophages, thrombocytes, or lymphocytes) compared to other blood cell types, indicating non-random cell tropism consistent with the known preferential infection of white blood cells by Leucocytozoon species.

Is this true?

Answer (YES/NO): YES